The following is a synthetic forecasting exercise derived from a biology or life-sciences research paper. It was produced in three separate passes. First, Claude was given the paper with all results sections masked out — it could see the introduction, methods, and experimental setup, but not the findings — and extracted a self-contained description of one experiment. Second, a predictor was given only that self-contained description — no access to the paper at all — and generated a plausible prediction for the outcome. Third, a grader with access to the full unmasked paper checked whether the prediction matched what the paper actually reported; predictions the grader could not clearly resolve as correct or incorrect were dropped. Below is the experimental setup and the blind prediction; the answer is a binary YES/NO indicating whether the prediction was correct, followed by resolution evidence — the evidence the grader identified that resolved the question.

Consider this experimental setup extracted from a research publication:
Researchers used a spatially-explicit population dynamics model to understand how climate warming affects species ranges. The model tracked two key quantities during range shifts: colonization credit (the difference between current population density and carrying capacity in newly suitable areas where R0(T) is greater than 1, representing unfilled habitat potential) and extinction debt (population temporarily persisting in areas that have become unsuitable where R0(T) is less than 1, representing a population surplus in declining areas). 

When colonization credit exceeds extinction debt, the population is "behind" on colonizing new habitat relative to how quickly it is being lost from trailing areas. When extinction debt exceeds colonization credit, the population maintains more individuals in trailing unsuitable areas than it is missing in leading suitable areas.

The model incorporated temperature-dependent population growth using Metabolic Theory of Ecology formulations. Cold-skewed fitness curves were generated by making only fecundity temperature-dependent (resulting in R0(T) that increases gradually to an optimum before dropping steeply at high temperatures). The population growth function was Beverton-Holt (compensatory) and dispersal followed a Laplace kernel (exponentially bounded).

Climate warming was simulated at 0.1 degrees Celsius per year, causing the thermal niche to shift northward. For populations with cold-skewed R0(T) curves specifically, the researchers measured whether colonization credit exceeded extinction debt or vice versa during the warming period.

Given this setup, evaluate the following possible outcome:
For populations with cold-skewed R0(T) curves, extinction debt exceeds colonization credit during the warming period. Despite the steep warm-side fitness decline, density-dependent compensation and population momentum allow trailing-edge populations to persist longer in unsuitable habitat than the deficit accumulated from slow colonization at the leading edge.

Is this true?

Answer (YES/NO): NO